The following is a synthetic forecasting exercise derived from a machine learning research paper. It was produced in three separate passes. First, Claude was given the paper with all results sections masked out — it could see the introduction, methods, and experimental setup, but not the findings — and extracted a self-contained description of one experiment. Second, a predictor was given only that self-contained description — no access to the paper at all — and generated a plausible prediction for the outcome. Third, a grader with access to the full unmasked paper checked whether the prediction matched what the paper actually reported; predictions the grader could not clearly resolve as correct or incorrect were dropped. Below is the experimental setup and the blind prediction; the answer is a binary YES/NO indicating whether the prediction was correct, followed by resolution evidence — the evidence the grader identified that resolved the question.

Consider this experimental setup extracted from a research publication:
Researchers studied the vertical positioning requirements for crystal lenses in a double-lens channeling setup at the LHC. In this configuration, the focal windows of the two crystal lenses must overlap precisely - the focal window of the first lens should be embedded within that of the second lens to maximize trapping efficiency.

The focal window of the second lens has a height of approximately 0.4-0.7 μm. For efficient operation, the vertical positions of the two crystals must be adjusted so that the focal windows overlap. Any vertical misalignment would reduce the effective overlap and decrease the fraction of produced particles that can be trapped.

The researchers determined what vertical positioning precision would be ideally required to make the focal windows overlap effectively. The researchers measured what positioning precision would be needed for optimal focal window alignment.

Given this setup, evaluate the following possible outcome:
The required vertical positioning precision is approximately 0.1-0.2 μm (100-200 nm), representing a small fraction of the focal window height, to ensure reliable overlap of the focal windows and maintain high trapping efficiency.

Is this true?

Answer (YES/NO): NO